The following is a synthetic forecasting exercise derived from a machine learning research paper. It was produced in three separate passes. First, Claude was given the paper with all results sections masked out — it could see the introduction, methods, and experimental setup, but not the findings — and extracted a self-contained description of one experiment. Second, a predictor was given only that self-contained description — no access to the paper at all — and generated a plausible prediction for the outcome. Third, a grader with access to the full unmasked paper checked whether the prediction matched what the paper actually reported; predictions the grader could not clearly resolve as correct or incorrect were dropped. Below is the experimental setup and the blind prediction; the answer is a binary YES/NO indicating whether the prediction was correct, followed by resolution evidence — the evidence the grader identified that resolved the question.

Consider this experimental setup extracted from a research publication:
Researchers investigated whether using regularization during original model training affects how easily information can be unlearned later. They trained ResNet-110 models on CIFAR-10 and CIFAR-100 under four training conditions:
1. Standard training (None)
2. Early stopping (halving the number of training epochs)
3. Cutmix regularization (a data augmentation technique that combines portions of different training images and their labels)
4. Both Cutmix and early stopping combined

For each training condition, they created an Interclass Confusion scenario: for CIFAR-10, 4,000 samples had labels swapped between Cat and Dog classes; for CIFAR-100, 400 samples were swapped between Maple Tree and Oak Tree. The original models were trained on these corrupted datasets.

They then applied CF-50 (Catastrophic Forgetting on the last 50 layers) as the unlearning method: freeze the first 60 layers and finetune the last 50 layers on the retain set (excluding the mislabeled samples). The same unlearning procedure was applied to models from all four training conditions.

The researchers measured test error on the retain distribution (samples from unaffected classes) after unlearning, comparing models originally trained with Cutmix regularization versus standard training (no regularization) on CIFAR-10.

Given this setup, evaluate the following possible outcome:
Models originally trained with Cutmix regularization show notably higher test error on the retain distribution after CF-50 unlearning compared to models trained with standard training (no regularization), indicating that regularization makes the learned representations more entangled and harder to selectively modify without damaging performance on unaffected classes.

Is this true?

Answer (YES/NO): NO